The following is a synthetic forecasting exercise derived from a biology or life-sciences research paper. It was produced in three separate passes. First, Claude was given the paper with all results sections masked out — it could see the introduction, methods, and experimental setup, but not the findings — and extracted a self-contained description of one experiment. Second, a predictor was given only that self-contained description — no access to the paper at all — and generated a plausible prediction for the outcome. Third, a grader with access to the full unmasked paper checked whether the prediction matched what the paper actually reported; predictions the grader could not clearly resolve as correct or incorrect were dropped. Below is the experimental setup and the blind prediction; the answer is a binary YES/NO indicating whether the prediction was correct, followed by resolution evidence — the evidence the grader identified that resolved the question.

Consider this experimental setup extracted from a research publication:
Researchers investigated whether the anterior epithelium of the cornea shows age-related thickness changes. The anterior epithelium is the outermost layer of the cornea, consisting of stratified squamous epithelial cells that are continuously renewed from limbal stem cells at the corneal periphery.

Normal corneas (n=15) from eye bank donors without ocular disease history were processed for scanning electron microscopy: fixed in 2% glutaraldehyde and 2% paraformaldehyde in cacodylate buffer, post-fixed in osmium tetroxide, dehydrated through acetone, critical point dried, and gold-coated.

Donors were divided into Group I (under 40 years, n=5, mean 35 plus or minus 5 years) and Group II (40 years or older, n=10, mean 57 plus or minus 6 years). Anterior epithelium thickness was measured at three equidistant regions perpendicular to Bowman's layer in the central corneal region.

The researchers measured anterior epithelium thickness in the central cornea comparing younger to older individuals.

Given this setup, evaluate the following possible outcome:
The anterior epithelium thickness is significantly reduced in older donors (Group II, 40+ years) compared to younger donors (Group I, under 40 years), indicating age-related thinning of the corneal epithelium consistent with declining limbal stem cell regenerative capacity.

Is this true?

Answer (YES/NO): NO